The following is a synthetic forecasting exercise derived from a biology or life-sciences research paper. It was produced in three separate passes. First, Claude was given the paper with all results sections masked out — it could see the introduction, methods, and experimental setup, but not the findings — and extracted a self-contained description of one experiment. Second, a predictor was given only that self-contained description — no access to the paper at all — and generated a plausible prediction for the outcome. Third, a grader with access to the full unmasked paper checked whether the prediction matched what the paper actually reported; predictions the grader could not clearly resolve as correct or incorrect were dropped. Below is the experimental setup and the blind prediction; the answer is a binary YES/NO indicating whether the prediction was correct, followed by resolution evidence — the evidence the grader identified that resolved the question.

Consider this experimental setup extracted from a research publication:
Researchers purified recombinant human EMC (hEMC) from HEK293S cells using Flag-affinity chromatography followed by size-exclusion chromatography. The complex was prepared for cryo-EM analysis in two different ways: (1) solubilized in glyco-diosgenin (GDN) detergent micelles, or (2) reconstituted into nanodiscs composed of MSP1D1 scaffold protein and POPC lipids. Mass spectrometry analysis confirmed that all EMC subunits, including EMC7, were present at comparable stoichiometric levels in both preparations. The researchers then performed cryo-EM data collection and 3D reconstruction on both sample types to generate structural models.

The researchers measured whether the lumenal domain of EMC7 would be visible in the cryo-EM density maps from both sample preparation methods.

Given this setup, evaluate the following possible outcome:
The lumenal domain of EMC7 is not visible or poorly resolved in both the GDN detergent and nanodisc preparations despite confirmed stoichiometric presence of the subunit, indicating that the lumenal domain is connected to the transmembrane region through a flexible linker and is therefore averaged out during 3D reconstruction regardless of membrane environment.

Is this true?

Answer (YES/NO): NO